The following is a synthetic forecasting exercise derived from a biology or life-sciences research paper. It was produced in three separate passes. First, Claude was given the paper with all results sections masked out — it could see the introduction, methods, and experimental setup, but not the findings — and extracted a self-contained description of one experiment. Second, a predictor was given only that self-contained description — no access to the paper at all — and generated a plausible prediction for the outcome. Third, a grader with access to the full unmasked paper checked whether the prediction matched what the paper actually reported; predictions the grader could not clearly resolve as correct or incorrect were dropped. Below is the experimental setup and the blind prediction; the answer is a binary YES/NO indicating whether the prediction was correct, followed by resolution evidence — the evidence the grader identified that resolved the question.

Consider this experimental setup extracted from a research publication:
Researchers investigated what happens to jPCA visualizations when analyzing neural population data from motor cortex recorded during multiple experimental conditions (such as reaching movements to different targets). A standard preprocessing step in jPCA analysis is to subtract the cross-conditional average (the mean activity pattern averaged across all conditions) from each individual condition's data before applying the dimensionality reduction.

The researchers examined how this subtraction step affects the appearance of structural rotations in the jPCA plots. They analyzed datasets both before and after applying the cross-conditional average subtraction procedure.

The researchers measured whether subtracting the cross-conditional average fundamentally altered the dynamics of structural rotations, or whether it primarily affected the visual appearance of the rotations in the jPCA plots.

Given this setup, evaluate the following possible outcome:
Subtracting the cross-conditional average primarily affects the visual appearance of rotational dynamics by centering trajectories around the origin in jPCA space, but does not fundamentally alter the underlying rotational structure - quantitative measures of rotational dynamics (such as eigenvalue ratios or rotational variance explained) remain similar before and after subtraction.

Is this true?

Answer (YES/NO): YES